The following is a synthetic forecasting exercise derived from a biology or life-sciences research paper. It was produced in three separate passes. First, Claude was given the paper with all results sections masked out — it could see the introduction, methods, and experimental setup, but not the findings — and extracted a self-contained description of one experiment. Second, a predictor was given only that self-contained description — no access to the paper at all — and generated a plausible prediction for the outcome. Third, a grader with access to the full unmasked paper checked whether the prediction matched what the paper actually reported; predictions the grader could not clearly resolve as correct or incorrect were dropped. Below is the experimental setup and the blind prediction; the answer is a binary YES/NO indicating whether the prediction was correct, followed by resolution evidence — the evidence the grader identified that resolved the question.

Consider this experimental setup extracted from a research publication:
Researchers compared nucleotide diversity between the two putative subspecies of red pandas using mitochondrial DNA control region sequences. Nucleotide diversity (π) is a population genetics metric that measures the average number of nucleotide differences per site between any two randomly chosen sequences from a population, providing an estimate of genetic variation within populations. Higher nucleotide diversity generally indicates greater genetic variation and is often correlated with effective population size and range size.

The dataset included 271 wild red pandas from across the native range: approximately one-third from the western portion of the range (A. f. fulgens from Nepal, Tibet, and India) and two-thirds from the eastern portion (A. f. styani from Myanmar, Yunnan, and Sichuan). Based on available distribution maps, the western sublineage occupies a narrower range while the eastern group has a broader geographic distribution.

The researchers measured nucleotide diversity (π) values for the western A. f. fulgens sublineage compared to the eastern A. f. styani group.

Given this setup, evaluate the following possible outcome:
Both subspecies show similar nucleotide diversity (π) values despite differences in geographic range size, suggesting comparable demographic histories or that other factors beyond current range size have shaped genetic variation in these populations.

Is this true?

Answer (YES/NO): NO